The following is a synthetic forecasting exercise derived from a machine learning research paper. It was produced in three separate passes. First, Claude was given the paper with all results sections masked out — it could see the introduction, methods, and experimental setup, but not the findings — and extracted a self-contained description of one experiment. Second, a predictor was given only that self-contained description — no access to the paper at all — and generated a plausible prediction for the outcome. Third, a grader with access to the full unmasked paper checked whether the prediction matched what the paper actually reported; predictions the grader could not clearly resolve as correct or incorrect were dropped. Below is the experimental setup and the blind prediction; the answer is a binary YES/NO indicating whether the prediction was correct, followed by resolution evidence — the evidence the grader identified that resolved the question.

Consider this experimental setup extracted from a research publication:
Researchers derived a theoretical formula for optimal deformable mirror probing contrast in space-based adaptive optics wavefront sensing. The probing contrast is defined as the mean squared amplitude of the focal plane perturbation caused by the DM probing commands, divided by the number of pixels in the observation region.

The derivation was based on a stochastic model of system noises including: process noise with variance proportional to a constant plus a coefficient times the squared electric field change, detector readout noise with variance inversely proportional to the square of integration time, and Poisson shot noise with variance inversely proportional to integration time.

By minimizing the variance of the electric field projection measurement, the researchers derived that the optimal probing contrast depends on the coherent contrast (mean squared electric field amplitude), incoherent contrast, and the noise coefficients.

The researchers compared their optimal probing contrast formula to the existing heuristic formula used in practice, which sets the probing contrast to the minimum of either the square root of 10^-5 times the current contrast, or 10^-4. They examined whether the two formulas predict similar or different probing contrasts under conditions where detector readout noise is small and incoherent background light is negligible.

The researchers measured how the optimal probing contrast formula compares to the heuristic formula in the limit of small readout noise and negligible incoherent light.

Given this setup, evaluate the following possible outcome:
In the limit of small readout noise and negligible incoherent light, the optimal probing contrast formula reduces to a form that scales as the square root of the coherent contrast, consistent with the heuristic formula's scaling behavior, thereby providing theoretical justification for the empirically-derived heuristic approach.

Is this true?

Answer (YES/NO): YES